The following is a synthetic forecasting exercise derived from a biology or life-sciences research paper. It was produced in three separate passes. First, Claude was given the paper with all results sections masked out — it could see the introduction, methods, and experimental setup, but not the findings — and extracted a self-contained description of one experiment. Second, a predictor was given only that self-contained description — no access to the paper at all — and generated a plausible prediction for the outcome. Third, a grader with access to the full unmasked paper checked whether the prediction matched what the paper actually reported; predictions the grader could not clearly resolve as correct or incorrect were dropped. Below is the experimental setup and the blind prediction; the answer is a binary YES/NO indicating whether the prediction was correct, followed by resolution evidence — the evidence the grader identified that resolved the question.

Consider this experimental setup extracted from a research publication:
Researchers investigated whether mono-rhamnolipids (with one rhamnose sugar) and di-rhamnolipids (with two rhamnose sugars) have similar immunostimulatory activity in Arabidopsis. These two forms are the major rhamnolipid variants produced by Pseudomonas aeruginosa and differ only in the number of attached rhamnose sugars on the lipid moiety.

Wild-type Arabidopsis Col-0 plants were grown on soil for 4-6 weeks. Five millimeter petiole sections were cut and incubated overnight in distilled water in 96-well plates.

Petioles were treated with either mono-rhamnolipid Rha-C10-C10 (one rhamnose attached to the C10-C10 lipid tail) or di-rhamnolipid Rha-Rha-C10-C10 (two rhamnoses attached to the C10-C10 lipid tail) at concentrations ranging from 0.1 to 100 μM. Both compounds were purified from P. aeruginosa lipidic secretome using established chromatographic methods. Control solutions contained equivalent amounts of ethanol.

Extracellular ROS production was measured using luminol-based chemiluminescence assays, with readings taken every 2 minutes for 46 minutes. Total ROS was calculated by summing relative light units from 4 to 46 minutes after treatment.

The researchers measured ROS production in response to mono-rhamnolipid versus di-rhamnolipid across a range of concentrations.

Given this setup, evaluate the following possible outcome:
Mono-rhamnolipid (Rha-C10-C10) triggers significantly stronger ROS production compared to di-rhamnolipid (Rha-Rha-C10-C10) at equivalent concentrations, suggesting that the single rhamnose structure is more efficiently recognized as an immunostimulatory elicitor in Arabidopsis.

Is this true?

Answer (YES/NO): NO